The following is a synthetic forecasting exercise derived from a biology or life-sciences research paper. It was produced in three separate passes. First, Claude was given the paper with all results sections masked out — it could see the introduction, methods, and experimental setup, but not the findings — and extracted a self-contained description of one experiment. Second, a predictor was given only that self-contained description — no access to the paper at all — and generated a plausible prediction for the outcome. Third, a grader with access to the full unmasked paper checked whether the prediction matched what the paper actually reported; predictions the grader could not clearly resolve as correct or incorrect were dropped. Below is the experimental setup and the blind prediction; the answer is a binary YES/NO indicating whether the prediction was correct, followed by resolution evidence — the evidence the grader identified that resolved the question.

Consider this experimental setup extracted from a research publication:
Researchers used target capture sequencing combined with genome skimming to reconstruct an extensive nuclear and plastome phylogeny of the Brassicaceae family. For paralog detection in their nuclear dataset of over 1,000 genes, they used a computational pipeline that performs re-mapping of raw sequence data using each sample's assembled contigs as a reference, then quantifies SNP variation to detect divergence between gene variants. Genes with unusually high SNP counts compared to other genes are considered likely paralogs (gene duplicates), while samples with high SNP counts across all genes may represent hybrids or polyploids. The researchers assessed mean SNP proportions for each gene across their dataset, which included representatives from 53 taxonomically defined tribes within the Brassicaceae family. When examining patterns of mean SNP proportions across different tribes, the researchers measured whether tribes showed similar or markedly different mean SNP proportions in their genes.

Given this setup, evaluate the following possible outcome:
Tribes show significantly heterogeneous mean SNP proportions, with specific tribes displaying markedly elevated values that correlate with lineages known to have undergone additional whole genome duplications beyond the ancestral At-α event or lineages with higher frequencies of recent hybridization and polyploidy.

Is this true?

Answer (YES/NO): YES